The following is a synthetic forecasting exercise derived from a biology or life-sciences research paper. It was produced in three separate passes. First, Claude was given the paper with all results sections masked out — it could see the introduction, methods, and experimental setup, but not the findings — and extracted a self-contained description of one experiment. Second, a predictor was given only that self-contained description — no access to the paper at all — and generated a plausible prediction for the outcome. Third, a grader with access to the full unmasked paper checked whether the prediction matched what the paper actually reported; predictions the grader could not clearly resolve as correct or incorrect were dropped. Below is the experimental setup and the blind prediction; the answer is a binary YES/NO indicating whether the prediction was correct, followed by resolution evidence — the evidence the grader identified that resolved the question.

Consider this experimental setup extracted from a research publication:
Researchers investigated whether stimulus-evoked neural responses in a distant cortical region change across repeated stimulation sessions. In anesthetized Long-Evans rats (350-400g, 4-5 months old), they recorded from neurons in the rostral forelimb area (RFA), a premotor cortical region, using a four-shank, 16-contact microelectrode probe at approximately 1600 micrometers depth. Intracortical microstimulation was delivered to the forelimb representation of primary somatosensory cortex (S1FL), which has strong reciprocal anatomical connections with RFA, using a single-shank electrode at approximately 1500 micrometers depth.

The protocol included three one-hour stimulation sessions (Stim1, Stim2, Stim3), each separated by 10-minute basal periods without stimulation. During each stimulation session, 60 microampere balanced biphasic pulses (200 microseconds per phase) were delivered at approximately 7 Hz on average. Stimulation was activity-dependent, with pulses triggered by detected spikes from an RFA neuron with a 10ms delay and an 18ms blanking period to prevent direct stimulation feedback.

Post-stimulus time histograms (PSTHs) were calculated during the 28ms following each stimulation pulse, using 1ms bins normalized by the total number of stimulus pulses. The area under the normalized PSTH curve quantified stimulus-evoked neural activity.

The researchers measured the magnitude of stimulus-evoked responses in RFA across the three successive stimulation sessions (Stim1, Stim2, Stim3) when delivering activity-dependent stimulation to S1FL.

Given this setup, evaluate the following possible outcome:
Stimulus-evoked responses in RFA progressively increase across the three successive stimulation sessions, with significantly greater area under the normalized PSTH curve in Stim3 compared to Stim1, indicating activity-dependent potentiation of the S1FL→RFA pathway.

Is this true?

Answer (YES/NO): YES